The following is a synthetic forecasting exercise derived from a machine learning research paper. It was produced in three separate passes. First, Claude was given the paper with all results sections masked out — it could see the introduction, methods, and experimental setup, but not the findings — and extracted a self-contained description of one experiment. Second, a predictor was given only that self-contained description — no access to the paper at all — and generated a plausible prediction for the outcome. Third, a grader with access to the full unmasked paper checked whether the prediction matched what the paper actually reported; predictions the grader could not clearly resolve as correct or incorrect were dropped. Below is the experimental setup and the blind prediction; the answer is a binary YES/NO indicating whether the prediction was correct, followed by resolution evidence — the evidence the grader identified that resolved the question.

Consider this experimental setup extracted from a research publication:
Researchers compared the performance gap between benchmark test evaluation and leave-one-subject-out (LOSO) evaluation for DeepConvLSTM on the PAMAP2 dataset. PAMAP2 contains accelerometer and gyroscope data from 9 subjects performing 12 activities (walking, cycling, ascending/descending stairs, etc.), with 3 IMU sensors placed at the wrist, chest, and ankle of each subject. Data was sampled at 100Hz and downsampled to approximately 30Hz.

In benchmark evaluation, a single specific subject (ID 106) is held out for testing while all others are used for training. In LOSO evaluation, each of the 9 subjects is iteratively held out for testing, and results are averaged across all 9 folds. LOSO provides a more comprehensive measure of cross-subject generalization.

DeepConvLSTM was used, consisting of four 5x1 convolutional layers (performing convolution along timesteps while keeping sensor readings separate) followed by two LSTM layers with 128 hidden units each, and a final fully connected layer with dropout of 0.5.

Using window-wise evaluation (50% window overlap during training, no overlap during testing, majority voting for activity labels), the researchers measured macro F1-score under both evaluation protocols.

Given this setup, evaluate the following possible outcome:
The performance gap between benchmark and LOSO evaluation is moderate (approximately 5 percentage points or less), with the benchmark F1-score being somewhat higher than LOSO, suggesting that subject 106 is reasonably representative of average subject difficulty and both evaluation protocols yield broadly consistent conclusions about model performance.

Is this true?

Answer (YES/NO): NO